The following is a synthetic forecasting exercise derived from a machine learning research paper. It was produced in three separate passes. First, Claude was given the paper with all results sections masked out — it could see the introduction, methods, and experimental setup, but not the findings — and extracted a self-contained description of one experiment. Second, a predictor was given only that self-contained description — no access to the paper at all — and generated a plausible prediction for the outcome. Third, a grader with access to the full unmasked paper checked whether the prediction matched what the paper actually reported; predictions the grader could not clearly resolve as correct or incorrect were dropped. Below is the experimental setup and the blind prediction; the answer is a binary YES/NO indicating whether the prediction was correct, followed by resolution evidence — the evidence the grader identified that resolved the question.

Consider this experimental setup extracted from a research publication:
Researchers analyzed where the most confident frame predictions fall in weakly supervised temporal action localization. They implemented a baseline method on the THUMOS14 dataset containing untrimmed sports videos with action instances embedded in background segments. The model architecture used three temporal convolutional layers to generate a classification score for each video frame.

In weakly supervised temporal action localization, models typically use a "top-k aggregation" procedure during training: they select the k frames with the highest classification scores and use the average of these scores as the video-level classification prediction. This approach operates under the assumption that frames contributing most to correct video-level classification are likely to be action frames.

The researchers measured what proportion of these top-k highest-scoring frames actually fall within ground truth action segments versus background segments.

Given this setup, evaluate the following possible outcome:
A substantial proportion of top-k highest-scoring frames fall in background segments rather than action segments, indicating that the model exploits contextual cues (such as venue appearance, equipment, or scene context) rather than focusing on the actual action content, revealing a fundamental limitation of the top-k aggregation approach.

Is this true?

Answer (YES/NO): NO